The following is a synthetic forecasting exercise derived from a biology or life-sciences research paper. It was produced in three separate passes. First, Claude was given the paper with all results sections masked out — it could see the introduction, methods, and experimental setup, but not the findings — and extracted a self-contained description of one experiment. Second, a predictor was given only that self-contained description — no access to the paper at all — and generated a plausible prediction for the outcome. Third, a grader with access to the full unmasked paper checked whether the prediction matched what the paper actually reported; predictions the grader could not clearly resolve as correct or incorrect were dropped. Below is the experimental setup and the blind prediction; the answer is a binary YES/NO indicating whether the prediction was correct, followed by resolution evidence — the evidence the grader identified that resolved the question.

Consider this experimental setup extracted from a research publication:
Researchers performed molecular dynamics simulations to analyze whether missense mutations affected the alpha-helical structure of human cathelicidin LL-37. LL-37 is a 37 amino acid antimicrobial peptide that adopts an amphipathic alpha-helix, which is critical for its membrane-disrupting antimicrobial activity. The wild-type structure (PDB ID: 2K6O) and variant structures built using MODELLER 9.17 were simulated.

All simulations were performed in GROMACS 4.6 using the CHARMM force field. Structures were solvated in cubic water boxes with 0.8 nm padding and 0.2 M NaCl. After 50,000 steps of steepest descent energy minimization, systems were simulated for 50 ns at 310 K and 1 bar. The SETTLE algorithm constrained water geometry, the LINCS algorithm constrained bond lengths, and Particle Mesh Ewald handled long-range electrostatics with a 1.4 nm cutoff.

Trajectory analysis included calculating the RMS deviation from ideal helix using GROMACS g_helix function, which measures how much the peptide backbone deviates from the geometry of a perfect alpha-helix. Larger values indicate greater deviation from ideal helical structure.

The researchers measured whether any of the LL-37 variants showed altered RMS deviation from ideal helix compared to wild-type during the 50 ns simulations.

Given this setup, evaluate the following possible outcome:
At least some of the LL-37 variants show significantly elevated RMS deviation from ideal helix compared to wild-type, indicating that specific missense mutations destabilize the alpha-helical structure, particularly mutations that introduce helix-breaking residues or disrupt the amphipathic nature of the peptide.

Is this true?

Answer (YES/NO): YES